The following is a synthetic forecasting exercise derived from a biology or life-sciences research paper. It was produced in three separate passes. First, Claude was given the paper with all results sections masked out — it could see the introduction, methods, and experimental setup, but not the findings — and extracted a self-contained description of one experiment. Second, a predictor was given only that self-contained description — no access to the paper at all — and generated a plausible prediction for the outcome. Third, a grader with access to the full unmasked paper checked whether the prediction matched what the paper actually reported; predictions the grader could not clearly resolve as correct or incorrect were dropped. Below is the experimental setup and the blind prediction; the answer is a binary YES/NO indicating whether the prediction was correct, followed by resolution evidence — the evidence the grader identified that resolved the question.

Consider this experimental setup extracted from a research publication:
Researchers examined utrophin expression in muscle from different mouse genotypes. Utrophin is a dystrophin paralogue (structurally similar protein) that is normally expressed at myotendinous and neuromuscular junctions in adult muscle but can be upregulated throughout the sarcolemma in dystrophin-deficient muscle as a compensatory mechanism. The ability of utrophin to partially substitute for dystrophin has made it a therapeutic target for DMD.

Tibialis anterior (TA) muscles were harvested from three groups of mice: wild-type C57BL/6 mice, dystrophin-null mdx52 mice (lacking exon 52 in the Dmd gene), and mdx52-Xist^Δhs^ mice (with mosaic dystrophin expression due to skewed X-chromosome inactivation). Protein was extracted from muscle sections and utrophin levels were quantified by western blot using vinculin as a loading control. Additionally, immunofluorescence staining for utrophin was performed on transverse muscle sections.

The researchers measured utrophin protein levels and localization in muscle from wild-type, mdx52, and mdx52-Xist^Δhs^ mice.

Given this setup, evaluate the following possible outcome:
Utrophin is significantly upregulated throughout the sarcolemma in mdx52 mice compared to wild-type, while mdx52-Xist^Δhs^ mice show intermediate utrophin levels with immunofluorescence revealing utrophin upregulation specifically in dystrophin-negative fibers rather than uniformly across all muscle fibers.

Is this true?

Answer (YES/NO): NO